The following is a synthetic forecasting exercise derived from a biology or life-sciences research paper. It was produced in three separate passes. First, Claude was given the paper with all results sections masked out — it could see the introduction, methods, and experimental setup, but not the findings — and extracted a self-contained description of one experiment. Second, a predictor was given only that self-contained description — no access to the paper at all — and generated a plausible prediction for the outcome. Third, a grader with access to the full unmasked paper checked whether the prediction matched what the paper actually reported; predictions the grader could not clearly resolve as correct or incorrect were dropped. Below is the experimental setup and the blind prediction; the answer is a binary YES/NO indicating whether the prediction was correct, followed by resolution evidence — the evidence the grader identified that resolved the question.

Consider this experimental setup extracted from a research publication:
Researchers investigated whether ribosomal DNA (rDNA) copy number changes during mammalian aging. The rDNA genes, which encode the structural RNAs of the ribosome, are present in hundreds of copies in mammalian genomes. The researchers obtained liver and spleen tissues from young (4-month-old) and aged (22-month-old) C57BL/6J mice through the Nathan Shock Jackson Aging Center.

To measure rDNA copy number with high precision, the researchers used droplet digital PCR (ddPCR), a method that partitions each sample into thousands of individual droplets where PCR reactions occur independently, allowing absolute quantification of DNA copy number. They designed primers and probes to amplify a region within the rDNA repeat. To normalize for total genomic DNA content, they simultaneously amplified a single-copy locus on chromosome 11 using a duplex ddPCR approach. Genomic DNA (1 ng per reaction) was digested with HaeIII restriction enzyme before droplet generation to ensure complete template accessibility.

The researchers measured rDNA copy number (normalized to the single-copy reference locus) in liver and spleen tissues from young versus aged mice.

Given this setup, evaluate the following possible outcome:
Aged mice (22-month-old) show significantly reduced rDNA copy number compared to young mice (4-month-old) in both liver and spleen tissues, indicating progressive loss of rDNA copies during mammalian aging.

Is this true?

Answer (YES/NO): NO